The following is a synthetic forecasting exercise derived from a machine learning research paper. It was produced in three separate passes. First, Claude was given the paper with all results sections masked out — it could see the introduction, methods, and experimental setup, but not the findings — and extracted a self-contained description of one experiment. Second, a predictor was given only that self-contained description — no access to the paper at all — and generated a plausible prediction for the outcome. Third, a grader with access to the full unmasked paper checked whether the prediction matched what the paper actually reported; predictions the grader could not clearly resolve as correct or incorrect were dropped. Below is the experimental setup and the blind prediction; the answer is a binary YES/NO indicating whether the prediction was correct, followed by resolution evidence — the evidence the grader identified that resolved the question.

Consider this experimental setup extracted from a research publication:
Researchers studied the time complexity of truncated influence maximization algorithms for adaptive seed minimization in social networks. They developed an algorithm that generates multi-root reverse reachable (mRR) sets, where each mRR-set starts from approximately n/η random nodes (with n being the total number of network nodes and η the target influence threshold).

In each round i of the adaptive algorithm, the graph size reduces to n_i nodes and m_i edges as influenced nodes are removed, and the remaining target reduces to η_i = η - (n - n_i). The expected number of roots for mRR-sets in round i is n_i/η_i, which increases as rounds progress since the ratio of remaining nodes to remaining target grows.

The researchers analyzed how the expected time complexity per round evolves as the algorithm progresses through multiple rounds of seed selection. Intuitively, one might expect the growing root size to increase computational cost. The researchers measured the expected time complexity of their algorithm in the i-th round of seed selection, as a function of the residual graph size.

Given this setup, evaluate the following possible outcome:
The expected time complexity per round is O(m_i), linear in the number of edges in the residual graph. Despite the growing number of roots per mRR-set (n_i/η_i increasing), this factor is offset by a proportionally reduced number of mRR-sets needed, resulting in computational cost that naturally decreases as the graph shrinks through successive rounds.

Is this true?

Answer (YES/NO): NO